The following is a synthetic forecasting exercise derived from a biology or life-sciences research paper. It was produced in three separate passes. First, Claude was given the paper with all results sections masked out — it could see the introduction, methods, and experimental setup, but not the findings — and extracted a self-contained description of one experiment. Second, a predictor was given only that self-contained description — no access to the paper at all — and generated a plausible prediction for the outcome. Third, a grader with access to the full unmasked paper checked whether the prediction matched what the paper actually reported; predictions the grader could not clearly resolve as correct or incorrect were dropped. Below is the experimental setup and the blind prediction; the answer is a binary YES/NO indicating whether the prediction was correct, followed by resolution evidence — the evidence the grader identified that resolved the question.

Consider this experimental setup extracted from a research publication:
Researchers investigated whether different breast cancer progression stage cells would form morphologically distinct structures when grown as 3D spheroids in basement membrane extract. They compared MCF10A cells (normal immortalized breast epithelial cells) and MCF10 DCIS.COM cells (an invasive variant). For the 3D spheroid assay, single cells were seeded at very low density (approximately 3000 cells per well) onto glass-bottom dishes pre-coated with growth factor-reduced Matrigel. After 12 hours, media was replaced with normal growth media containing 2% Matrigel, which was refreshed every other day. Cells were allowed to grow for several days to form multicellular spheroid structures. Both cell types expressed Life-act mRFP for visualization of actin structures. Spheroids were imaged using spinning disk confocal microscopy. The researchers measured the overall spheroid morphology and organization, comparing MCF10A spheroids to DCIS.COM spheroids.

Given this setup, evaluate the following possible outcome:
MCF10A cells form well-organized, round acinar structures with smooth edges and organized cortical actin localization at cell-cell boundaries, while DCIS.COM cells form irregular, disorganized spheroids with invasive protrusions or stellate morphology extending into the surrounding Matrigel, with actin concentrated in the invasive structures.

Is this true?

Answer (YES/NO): NO